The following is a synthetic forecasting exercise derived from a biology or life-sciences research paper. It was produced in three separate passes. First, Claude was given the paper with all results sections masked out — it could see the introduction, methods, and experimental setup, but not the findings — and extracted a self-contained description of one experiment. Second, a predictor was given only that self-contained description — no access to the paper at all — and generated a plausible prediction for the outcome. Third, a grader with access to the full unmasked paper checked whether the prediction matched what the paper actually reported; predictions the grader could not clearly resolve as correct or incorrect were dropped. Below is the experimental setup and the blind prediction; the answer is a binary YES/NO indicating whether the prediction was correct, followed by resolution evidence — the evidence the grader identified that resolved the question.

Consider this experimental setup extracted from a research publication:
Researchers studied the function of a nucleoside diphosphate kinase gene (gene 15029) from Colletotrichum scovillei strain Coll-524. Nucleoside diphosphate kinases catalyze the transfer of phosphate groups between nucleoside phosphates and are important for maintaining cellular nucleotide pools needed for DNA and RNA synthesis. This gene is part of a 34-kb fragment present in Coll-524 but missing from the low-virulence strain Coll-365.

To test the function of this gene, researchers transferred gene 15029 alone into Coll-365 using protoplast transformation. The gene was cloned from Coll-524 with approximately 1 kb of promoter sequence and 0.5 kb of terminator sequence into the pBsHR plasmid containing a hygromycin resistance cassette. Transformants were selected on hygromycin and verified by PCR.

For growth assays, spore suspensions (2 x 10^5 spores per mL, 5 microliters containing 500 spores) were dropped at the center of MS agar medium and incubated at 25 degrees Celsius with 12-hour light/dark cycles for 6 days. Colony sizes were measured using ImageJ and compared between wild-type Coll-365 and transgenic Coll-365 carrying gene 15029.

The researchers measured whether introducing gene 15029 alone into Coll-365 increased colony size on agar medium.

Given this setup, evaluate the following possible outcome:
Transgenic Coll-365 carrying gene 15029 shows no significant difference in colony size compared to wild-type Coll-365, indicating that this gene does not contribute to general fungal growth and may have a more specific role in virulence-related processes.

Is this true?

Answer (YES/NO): YES